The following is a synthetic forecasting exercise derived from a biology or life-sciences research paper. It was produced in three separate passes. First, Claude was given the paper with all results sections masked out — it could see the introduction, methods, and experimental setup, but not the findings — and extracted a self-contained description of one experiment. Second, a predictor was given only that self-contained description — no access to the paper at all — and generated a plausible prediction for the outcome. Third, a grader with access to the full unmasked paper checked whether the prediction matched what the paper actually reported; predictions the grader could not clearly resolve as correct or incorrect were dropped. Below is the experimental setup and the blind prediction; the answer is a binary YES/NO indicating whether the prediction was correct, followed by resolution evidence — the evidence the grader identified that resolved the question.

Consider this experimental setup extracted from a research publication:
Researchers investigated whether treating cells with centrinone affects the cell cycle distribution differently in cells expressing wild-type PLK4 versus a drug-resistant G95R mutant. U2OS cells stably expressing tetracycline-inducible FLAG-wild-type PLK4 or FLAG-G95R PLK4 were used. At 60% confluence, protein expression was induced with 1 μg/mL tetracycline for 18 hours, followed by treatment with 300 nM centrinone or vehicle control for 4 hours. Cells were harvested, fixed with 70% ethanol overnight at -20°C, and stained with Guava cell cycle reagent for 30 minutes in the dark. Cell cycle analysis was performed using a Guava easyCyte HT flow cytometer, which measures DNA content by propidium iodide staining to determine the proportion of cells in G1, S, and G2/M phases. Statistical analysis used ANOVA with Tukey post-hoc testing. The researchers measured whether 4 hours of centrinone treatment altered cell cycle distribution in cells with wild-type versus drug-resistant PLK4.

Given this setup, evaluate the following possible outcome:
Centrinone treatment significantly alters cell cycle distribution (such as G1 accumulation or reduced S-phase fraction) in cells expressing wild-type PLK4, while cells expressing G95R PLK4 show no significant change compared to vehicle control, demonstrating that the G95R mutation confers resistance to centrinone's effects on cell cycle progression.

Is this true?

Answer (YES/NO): NO